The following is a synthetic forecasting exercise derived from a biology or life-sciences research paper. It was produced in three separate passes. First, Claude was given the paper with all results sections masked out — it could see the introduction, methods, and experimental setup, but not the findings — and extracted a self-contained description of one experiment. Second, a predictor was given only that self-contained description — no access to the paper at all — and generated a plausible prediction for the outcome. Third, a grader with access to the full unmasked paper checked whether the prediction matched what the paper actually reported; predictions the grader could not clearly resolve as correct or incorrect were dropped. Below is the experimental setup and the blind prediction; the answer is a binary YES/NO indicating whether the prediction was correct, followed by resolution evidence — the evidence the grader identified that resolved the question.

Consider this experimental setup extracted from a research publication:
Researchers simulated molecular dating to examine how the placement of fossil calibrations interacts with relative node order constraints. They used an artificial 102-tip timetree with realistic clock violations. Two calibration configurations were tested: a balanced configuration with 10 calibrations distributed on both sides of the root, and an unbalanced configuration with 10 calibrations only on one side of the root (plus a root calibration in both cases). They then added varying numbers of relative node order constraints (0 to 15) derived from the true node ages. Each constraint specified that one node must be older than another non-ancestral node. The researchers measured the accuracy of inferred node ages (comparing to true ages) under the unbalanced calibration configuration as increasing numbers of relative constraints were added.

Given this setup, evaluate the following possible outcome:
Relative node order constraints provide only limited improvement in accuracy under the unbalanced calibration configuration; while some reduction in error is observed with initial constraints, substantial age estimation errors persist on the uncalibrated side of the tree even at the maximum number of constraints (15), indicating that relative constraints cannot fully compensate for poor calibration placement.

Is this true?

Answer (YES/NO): NO